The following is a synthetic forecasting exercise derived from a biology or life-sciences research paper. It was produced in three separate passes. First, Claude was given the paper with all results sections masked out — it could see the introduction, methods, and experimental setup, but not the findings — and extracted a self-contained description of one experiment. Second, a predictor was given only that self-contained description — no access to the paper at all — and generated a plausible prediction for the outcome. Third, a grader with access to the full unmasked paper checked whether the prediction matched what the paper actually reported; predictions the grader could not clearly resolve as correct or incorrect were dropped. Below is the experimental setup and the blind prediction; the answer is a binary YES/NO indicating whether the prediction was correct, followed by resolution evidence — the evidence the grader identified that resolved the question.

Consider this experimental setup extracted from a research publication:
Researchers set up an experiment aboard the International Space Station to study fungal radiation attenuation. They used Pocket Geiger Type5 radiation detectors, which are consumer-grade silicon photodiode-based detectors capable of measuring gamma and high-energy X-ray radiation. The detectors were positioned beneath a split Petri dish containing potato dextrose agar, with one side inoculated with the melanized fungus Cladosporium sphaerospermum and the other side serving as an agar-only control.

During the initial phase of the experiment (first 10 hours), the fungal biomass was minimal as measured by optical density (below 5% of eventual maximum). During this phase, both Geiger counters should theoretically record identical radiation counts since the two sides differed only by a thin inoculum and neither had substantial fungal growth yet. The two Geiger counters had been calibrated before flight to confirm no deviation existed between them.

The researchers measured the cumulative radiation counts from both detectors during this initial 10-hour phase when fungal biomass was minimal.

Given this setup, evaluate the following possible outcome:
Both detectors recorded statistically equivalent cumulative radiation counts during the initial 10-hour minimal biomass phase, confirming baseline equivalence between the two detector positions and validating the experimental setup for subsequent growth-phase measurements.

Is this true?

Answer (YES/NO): YES